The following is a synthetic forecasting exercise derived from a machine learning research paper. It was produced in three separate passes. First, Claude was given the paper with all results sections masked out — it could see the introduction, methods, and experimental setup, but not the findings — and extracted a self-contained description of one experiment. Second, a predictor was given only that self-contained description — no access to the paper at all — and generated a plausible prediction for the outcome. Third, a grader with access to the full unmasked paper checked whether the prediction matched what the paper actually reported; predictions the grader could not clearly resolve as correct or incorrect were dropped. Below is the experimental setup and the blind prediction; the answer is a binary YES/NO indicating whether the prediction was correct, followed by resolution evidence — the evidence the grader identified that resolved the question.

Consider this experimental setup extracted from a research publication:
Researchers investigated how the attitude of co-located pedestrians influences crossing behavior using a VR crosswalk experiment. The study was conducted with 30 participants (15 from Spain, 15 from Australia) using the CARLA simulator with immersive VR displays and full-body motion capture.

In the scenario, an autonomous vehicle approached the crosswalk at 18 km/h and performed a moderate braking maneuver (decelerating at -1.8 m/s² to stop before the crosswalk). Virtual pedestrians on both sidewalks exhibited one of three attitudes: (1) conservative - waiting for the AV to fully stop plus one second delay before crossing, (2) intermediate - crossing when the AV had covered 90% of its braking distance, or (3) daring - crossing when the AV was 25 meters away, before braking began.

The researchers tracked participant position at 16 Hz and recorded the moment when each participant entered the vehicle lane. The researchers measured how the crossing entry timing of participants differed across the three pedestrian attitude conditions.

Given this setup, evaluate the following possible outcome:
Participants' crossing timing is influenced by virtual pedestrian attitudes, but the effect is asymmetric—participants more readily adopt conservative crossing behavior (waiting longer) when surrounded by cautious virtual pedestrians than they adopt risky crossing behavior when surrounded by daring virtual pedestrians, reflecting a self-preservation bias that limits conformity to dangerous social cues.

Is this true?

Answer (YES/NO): NO